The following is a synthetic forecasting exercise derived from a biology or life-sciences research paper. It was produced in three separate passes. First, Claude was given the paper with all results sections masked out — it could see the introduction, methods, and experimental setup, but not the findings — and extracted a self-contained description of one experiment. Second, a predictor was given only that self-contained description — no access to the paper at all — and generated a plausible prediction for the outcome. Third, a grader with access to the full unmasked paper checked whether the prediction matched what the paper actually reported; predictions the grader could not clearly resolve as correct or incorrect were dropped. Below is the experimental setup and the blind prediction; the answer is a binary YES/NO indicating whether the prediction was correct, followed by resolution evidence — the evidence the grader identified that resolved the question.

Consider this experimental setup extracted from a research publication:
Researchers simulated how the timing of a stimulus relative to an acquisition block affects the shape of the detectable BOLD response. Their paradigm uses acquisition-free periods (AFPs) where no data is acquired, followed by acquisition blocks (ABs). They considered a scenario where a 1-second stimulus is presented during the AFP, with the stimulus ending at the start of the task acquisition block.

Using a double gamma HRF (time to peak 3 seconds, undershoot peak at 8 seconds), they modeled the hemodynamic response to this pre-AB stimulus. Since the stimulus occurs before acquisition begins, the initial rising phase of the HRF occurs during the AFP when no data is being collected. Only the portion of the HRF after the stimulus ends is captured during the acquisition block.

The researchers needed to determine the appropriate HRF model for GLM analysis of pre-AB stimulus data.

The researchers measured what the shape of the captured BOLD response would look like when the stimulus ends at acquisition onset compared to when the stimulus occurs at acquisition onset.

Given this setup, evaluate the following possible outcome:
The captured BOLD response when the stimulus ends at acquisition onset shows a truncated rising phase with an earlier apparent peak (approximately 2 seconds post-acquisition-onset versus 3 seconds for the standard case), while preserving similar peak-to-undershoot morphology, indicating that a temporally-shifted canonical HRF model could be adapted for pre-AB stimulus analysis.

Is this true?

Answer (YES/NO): YES